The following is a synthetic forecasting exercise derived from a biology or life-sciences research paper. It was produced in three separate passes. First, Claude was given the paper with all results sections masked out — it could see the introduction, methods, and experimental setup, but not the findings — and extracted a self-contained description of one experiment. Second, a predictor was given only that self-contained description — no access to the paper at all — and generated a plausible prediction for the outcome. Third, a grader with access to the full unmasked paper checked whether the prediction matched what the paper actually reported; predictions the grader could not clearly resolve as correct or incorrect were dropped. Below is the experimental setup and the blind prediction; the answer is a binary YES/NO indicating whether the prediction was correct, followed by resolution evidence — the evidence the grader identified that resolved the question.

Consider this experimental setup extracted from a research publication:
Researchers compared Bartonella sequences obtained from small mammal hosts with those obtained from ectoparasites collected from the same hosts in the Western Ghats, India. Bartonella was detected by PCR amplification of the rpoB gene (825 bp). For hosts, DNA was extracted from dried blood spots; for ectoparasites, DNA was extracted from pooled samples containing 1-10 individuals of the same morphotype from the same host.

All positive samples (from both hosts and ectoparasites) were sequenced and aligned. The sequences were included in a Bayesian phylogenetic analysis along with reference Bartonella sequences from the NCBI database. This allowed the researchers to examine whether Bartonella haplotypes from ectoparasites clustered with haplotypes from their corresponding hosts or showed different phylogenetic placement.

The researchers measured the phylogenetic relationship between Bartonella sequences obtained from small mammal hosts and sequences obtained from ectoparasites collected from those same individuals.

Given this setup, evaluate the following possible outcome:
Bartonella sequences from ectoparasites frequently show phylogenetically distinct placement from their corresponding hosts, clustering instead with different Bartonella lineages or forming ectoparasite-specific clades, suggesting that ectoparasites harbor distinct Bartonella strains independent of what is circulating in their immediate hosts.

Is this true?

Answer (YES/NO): NO